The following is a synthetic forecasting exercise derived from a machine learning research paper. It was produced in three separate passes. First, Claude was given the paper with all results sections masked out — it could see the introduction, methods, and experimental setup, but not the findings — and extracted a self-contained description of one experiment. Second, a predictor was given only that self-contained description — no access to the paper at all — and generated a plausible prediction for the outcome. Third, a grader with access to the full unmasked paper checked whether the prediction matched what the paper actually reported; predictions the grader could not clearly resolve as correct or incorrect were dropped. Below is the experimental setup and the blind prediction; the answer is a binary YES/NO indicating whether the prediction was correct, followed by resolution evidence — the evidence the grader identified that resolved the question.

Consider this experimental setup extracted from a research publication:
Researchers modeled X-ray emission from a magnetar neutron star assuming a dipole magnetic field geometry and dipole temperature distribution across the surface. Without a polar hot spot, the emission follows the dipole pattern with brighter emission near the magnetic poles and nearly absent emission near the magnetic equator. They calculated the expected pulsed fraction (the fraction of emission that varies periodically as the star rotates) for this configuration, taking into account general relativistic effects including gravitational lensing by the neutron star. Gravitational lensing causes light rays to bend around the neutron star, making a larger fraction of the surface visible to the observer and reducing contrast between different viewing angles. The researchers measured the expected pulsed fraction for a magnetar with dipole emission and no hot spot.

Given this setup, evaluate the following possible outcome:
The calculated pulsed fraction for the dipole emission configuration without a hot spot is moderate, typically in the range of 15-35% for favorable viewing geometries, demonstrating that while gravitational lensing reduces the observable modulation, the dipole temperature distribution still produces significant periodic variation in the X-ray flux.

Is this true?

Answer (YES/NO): NO